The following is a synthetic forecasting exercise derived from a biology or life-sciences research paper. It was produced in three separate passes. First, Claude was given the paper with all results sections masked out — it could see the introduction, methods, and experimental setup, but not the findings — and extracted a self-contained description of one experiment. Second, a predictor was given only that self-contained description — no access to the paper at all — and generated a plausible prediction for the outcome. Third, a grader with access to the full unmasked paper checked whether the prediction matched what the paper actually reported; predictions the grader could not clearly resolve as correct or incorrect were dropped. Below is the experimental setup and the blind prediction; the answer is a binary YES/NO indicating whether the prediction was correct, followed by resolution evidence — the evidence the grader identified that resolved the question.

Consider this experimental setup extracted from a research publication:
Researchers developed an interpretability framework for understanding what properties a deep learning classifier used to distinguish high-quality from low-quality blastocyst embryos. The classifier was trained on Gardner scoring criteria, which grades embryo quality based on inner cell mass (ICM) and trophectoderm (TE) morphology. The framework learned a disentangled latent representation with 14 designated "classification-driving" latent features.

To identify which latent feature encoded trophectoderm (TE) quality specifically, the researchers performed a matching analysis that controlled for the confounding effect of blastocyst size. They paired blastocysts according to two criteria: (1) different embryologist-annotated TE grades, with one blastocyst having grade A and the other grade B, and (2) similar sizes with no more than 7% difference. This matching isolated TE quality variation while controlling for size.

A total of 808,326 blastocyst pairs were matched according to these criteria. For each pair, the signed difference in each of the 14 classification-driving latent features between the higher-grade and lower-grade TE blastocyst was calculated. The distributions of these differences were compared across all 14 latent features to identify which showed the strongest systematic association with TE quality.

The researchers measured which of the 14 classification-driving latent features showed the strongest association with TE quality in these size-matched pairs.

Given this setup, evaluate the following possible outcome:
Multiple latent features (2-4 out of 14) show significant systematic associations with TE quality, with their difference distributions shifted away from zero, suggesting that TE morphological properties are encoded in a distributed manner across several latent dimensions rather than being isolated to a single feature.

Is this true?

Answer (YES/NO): YES